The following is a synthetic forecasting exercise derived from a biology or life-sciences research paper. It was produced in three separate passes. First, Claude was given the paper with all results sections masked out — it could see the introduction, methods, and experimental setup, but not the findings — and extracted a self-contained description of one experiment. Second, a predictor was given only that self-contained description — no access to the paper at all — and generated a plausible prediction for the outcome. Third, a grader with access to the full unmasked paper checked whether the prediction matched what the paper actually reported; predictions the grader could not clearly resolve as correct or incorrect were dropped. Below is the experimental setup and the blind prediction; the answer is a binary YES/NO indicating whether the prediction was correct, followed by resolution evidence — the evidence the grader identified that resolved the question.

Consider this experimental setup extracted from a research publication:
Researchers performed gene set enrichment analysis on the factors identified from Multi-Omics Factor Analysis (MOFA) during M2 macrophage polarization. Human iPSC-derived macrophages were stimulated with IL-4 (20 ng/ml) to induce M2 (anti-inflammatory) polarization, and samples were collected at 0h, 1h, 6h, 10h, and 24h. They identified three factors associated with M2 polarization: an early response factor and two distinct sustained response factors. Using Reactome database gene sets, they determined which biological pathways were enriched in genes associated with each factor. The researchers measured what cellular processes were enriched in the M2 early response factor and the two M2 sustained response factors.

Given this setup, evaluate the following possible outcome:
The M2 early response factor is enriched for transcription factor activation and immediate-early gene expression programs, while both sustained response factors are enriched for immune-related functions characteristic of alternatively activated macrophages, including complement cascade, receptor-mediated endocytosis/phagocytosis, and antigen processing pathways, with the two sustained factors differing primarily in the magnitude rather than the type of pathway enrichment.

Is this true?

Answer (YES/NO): NO